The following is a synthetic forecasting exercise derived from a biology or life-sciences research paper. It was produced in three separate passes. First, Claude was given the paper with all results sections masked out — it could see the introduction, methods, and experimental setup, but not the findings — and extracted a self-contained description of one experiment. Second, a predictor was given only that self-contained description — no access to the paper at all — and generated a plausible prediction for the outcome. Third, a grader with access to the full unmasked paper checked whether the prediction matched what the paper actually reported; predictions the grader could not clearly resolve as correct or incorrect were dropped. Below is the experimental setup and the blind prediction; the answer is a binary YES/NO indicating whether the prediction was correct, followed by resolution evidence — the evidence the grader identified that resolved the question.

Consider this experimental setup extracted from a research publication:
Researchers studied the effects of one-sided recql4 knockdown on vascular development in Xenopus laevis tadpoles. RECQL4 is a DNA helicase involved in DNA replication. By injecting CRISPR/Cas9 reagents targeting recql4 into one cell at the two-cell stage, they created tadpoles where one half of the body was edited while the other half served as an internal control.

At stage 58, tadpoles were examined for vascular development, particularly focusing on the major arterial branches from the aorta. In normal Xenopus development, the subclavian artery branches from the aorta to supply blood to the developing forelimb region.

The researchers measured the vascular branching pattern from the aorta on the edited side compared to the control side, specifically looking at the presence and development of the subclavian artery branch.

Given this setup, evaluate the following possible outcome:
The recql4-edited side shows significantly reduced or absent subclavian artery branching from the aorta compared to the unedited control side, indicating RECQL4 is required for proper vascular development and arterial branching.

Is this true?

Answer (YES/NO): YES